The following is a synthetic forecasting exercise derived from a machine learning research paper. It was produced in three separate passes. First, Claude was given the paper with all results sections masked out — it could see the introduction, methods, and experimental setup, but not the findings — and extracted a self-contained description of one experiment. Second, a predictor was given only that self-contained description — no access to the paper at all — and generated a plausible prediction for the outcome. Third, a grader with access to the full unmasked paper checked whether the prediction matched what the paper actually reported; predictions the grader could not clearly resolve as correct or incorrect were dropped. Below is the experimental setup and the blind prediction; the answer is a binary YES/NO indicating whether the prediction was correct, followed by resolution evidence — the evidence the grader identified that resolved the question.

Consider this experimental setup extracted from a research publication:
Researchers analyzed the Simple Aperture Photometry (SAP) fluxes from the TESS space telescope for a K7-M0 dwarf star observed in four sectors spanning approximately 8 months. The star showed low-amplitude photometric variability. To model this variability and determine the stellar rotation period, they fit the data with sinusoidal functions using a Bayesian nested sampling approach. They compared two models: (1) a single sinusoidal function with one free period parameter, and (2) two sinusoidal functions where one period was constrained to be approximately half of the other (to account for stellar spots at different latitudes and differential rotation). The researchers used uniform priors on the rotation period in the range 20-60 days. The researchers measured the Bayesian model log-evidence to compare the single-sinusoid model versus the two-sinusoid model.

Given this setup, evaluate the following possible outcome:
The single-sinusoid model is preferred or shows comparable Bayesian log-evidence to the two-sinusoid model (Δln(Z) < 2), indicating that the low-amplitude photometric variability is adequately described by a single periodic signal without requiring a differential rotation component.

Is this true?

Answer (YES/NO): NO